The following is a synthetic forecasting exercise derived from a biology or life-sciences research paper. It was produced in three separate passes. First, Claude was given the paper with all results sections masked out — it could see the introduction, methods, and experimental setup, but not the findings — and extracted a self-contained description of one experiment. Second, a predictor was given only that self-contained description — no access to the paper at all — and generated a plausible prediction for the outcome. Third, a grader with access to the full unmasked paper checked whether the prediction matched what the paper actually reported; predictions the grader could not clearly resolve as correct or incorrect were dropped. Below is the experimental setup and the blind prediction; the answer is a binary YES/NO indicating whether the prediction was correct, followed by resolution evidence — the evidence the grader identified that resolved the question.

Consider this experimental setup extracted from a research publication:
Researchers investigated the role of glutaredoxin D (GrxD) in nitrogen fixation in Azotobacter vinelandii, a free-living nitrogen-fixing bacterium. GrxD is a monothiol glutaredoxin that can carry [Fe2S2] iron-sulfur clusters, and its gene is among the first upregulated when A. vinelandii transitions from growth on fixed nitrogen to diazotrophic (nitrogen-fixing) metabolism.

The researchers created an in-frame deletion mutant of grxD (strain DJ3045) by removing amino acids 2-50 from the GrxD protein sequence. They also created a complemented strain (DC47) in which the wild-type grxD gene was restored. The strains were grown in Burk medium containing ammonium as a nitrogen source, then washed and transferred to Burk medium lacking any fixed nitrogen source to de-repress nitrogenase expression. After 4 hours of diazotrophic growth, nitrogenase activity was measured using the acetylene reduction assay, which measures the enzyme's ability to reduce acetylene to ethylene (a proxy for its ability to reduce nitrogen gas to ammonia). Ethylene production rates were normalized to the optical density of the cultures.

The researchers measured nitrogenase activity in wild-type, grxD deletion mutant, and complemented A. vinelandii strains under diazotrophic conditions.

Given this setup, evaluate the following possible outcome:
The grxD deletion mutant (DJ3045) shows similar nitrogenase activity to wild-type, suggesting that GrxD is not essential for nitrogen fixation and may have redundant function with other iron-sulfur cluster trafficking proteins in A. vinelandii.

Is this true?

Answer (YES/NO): NO